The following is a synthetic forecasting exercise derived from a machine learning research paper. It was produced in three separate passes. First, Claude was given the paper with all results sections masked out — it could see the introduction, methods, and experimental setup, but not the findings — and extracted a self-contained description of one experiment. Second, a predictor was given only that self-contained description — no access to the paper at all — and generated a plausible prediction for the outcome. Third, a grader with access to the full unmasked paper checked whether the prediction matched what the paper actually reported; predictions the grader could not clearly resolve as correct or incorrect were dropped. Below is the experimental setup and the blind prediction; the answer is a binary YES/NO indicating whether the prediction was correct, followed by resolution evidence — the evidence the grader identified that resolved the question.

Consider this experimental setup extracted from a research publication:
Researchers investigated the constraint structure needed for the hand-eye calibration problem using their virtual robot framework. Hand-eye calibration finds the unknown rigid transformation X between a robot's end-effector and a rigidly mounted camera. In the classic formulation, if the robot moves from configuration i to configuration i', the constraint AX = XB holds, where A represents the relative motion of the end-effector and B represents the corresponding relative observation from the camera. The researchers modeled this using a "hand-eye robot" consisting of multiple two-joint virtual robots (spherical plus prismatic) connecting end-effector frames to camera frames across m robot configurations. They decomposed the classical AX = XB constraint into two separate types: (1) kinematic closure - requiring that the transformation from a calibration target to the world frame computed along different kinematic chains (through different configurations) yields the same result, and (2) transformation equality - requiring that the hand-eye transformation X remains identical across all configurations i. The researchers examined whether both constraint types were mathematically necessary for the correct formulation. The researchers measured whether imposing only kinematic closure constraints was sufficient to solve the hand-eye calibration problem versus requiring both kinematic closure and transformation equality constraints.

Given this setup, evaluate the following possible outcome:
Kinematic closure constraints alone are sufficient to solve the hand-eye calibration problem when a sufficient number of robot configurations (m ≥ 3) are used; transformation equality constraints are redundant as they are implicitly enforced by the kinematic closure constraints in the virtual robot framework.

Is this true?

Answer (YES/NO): NO